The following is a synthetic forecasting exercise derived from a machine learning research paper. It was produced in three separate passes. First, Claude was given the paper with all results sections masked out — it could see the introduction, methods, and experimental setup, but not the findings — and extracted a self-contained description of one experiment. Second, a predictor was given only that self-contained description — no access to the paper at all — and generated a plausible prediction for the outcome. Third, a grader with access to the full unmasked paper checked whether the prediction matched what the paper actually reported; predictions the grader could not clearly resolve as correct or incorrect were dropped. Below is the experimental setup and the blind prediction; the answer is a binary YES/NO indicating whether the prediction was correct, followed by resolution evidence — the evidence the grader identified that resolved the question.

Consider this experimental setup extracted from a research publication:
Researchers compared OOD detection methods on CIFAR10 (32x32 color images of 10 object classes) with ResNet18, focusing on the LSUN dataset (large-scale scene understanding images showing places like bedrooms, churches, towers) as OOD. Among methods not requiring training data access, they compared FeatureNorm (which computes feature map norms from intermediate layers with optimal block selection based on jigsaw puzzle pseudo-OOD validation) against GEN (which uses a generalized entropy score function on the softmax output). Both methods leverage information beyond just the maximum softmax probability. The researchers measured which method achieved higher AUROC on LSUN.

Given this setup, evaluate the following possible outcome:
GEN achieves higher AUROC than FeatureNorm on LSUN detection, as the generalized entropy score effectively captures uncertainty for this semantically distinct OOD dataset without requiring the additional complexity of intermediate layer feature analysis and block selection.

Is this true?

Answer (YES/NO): NO